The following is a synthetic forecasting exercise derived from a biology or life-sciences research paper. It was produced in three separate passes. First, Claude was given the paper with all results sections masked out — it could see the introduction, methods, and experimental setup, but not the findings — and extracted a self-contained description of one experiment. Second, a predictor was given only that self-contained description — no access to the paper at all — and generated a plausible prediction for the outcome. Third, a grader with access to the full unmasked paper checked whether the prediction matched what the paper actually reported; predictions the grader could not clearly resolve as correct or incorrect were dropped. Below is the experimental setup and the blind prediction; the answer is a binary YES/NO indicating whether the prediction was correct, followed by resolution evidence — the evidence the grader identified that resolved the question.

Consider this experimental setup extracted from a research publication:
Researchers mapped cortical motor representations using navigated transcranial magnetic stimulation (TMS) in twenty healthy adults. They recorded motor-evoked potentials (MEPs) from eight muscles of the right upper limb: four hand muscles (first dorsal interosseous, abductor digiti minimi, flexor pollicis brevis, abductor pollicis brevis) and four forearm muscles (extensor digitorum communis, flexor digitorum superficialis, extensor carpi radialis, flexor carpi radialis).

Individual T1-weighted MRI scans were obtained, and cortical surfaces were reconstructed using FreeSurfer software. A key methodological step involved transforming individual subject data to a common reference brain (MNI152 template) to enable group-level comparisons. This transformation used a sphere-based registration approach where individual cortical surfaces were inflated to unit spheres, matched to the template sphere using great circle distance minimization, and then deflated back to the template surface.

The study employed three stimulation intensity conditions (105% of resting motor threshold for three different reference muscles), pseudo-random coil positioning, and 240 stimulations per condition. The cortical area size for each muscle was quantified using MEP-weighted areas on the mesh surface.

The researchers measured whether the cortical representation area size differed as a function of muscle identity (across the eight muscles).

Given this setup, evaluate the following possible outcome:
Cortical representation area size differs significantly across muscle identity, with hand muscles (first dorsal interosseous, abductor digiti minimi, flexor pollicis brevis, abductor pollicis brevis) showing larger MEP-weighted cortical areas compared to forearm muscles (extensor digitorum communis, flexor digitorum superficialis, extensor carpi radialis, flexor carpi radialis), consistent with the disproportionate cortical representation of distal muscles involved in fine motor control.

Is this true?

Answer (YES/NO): NO